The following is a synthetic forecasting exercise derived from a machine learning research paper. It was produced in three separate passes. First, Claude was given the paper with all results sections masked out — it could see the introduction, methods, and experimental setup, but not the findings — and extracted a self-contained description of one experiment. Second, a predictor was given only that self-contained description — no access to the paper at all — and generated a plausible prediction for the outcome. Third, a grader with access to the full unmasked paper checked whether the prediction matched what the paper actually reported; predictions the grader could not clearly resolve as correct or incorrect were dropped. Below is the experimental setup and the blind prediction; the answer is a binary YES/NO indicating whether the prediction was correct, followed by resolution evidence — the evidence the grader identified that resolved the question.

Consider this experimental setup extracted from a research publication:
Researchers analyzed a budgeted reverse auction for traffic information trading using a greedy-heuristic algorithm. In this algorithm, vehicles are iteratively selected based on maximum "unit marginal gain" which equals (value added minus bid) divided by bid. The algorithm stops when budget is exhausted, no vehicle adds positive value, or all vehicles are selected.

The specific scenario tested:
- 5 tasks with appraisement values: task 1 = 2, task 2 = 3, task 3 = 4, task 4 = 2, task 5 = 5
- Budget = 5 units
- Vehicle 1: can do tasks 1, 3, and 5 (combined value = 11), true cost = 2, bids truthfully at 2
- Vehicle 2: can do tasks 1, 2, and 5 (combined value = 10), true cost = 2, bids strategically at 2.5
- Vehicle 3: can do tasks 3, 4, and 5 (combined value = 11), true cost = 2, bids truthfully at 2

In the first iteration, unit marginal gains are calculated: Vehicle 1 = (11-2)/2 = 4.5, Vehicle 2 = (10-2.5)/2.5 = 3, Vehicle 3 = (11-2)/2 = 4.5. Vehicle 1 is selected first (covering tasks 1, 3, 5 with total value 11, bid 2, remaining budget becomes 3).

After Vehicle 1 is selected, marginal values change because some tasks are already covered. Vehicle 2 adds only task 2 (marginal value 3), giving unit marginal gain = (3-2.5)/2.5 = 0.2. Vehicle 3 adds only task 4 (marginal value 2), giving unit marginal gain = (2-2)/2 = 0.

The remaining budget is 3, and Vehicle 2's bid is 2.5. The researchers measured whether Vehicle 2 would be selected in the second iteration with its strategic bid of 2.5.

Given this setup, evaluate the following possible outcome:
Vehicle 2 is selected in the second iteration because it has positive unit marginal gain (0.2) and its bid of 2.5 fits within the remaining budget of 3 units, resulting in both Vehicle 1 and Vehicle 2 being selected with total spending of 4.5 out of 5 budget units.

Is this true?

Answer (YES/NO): YES